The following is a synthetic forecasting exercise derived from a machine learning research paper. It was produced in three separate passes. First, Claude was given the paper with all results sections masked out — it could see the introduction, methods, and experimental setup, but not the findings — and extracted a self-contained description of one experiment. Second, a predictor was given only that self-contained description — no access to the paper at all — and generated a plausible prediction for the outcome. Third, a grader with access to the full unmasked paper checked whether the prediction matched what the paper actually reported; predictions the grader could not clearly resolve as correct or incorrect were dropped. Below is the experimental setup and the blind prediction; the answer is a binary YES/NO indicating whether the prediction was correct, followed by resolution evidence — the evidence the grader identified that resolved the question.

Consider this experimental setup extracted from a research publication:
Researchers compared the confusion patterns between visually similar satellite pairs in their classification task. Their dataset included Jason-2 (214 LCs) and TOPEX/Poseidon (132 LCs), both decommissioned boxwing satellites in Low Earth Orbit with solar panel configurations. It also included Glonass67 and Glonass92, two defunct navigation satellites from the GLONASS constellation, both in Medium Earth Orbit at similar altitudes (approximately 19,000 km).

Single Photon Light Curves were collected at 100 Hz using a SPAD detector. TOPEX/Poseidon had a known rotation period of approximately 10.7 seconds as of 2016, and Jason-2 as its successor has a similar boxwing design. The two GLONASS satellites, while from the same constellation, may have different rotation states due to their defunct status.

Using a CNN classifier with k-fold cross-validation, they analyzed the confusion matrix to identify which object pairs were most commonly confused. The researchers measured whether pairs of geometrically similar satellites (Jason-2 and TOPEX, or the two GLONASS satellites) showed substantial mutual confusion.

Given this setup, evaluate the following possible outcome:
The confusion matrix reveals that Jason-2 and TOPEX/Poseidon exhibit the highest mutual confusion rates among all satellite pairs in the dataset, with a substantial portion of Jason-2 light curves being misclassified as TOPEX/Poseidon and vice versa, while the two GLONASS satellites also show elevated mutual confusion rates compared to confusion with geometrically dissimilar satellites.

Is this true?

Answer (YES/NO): NO